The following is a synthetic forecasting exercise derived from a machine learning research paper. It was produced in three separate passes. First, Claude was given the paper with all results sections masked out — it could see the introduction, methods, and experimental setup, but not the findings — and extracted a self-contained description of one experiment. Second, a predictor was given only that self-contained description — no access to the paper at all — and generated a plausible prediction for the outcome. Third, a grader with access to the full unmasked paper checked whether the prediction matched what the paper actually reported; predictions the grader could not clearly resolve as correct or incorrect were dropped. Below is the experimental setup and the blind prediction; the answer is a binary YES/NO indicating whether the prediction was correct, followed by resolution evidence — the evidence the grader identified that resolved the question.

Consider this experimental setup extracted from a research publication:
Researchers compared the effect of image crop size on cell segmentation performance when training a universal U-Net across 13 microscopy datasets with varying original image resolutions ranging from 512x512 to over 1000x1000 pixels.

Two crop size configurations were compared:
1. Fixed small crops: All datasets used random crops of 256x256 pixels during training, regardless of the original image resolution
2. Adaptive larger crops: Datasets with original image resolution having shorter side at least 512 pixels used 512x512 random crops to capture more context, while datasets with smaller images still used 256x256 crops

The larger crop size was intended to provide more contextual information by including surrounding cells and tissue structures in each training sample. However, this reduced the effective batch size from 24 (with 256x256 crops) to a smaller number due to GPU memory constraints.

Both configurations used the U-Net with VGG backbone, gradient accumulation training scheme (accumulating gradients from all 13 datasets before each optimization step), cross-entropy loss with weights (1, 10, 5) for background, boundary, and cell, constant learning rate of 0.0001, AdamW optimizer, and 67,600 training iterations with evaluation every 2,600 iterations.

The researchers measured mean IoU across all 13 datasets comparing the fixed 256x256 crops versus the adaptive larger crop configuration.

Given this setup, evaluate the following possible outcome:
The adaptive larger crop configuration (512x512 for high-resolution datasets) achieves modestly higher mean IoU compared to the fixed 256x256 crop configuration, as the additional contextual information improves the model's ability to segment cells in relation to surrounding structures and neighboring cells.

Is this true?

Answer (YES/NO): NO